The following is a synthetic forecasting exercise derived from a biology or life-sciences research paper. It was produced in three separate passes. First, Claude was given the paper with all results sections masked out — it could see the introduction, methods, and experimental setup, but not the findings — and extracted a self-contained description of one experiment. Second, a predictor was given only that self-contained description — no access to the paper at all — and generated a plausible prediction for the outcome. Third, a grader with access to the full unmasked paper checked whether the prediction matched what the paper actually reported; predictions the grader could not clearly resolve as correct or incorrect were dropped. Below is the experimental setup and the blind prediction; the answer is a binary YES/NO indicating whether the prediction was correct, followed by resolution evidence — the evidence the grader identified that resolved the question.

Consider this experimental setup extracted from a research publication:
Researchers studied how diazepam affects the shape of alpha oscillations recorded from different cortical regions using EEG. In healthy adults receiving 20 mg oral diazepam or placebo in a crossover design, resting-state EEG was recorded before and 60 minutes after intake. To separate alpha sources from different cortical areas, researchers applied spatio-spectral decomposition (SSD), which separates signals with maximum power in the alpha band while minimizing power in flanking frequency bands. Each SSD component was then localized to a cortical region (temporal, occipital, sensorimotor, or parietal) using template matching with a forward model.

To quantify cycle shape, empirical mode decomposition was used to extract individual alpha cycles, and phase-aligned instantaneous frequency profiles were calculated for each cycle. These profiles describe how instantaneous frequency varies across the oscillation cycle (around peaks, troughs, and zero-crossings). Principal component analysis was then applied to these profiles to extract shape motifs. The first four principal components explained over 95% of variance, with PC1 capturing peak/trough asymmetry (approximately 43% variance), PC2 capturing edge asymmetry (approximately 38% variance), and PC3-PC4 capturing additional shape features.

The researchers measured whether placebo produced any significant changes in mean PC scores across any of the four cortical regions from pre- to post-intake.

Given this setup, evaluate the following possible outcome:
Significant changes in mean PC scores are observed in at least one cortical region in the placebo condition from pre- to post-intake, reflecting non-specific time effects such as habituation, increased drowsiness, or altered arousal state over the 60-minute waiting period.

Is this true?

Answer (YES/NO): NO